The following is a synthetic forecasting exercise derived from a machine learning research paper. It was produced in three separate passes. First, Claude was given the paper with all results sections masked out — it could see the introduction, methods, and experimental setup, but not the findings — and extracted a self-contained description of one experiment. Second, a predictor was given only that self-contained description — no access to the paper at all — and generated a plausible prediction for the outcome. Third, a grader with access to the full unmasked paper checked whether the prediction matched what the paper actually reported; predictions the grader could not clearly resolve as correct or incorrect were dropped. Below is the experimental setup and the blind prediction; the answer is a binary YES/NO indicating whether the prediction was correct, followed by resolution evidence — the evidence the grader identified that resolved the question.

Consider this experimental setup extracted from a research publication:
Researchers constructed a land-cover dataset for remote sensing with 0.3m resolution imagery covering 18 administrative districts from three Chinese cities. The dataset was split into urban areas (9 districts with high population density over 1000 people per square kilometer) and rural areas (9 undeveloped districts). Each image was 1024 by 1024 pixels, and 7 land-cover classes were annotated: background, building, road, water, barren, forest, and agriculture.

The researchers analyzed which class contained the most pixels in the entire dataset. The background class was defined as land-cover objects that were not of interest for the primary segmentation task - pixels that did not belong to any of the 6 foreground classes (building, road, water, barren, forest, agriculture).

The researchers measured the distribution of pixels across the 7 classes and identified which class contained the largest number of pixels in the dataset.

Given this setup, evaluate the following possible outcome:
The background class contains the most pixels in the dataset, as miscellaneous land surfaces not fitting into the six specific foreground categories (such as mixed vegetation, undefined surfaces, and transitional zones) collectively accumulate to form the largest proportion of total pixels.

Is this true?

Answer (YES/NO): YES